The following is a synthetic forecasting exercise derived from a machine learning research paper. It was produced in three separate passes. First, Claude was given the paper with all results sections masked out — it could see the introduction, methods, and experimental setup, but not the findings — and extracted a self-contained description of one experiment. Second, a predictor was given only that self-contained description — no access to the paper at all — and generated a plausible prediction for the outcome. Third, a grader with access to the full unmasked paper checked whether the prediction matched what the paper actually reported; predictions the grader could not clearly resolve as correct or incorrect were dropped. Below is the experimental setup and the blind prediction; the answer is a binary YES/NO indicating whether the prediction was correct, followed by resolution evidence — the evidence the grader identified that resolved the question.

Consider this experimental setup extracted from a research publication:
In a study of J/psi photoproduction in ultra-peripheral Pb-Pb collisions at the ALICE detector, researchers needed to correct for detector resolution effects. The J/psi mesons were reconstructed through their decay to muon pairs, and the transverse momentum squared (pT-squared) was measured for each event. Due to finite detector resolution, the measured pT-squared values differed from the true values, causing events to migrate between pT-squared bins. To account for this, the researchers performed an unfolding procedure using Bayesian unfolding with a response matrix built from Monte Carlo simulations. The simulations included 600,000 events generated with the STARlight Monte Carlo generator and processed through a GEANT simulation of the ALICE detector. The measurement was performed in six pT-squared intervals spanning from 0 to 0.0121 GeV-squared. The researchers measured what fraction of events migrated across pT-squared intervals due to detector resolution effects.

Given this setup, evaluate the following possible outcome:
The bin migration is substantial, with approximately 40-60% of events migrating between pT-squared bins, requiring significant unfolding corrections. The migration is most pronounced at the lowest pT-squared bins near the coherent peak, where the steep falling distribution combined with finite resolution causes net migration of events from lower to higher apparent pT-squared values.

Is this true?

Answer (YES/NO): YES